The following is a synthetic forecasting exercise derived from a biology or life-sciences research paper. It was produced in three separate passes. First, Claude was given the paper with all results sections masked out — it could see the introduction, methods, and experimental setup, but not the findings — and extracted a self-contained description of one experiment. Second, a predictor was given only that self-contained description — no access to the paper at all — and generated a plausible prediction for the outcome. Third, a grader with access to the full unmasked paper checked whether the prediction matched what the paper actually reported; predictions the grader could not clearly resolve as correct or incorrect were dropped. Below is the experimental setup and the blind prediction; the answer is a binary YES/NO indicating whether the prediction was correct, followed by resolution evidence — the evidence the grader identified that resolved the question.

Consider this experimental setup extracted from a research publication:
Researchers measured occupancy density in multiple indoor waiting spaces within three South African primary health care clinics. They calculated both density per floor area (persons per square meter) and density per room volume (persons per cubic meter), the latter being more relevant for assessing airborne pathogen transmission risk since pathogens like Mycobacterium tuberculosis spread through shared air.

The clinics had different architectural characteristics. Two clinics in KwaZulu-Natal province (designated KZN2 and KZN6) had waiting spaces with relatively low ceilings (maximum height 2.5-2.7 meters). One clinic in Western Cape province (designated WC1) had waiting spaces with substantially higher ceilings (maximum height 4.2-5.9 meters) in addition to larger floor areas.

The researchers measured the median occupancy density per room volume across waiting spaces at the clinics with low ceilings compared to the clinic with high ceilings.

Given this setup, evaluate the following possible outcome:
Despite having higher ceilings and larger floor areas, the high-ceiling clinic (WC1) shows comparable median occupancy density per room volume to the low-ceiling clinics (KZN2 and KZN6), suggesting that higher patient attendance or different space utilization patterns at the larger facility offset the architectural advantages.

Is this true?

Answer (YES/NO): NO